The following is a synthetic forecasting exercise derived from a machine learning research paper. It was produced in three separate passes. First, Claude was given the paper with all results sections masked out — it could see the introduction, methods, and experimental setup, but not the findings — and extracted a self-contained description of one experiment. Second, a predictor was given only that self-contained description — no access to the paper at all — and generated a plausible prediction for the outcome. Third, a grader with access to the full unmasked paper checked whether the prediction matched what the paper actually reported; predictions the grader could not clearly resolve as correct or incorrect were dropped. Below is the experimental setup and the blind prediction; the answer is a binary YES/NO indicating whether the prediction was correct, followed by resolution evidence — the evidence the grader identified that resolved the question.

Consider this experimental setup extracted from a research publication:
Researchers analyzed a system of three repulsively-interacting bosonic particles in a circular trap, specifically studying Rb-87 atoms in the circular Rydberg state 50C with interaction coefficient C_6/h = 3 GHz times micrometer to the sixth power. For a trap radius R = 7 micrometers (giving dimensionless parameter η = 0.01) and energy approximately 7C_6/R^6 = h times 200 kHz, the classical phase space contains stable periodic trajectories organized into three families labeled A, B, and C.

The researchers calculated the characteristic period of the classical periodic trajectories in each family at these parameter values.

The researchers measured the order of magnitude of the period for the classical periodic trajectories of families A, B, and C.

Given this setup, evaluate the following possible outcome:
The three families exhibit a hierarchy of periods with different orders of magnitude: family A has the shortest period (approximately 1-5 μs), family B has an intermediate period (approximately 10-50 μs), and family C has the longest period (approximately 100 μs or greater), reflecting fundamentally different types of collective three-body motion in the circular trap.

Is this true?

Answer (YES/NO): NO